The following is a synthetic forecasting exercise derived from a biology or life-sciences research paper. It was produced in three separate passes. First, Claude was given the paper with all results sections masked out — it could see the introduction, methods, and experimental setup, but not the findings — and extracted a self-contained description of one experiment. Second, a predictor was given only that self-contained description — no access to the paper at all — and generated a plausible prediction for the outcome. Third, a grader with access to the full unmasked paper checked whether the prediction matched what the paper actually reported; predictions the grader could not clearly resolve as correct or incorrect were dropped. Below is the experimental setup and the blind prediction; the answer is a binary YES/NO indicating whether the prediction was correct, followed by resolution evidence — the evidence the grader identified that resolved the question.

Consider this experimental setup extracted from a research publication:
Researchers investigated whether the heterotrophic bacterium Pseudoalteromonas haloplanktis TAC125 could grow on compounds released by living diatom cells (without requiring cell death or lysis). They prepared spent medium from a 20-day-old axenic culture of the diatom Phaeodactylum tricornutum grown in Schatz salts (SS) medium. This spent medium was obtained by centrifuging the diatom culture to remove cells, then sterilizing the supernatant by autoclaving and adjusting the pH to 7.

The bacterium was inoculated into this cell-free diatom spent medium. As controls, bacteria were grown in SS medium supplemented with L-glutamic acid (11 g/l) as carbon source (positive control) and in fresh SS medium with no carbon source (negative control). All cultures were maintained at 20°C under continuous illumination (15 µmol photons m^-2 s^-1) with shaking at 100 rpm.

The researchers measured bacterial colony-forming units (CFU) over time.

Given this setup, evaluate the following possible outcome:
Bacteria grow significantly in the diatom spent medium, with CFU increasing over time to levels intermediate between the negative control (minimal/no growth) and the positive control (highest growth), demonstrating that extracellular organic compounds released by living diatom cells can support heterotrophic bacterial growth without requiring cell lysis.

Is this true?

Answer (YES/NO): NO